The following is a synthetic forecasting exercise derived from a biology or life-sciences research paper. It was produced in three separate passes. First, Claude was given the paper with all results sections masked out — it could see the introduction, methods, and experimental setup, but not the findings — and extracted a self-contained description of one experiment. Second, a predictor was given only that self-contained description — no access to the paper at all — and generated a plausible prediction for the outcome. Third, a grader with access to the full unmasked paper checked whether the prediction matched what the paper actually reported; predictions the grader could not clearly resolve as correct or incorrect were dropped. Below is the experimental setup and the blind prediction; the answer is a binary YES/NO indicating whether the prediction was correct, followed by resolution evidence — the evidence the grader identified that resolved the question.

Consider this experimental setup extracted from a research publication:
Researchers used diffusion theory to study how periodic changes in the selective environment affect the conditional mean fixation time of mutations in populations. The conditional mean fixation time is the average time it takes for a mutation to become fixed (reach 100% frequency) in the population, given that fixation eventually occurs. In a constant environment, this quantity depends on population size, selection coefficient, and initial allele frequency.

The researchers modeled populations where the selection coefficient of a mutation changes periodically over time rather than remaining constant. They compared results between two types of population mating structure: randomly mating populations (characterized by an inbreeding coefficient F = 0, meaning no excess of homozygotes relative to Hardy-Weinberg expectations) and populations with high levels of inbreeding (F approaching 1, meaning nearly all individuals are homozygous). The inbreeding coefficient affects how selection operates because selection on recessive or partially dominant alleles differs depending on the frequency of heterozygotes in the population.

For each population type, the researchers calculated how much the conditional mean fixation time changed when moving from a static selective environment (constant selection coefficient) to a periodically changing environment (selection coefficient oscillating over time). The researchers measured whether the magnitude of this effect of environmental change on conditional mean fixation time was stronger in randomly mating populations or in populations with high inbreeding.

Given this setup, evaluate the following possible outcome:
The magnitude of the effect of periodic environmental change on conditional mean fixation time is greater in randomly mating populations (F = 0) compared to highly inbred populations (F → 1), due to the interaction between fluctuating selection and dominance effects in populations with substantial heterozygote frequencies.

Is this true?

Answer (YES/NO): YES